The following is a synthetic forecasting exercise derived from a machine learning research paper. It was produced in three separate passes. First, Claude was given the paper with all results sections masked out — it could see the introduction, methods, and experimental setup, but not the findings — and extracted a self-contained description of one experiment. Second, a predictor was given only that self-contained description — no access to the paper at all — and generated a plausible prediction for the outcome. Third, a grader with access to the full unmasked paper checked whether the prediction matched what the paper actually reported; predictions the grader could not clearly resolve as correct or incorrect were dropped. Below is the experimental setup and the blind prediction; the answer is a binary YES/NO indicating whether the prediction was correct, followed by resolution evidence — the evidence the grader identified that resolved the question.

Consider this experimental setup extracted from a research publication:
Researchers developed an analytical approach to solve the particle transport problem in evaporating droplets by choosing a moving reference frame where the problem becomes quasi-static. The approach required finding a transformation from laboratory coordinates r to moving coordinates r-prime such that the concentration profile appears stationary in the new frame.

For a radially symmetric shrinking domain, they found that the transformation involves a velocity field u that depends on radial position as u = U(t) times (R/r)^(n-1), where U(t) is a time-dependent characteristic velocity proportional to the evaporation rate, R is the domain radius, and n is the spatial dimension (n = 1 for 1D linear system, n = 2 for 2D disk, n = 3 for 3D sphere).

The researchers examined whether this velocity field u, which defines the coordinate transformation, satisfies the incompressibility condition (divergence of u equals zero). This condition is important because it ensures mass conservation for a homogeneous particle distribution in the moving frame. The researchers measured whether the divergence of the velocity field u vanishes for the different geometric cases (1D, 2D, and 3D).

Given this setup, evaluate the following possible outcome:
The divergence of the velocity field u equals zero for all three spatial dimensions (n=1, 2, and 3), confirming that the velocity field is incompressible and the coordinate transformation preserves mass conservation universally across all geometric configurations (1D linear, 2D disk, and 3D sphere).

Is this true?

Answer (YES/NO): YES